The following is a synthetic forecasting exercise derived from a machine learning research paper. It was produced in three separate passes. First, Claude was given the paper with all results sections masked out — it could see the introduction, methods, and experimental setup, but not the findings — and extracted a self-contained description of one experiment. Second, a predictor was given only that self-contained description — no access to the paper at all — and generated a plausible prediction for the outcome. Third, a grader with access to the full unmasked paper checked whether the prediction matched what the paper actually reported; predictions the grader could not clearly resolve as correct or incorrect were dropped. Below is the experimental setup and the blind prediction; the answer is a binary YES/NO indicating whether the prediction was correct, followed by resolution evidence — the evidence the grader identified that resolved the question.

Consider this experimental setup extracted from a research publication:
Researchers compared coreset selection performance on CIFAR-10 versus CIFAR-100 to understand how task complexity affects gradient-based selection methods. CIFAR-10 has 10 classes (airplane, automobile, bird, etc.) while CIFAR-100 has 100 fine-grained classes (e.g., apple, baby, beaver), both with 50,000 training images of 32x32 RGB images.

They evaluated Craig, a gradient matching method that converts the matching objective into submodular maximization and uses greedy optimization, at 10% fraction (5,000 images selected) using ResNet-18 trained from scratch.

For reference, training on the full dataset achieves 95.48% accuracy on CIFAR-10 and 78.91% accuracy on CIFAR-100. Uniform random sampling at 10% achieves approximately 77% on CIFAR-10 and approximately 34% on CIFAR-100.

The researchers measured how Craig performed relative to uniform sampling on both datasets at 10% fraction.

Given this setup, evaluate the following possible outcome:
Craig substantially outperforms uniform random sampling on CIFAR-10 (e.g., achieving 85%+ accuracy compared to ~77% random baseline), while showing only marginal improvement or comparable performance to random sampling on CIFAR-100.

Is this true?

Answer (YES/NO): NO